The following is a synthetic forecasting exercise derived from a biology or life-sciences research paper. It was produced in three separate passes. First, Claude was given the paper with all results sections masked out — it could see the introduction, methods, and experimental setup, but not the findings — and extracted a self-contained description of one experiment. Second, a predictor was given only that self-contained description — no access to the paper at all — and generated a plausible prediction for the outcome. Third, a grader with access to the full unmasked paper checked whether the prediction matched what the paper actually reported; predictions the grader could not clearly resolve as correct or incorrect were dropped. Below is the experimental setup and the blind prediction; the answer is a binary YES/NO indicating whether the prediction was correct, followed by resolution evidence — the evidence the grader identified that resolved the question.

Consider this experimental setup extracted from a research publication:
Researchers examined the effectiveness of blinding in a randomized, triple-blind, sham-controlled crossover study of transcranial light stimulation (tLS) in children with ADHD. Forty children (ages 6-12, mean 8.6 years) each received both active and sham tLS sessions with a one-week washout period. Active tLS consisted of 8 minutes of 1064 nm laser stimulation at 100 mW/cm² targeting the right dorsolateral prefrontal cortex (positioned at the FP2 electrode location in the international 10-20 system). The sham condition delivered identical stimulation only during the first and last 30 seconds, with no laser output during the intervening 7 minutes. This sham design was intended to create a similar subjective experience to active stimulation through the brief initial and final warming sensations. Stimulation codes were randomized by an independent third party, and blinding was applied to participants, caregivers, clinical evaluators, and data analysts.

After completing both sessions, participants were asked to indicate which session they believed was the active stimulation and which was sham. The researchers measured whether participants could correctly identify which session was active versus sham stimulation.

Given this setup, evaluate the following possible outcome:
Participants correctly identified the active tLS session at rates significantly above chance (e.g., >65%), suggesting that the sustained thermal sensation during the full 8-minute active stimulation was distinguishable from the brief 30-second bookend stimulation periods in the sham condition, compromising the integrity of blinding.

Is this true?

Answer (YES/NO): NO